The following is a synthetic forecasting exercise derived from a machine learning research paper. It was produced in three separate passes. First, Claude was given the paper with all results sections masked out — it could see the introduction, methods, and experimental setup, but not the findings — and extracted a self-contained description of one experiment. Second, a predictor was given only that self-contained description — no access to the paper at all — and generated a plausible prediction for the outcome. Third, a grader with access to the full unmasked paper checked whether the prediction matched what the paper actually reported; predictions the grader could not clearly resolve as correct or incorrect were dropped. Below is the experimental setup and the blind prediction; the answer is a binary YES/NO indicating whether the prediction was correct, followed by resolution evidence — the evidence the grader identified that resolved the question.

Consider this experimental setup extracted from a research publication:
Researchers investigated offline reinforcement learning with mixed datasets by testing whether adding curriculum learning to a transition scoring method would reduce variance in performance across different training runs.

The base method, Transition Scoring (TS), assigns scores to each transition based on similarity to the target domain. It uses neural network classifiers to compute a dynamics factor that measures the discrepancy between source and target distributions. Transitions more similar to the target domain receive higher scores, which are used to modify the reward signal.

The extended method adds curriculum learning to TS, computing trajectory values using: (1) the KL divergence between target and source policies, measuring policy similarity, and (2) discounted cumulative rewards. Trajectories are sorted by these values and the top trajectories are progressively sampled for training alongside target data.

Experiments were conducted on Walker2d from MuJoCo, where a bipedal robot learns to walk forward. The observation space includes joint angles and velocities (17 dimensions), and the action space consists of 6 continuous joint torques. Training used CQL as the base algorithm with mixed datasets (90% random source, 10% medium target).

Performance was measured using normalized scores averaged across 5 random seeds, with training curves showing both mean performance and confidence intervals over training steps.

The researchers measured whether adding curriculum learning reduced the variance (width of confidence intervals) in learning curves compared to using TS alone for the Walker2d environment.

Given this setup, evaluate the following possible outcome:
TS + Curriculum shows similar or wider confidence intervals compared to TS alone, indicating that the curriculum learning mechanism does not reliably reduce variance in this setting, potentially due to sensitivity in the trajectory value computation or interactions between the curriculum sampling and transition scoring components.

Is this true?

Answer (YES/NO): NO